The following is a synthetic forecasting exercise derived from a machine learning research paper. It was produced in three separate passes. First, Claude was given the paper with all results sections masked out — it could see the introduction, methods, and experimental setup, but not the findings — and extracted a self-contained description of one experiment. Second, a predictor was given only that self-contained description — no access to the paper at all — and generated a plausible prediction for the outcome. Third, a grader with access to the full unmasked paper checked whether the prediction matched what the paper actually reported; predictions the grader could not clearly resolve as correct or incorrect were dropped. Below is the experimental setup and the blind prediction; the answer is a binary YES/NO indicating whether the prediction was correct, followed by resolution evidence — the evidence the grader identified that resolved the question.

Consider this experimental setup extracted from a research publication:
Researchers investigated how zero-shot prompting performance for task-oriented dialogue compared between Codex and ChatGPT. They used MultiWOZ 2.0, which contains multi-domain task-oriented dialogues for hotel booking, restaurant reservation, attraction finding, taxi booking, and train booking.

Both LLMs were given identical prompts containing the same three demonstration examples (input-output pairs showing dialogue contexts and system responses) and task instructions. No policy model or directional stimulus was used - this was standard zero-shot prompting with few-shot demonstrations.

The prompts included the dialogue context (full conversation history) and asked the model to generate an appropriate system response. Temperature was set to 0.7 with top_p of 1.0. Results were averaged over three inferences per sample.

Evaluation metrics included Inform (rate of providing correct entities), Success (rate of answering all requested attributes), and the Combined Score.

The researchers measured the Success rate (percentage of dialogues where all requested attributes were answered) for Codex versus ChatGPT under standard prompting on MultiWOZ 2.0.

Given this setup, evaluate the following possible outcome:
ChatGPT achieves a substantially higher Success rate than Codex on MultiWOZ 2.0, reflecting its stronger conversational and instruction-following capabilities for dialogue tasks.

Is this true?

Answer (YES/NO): NO